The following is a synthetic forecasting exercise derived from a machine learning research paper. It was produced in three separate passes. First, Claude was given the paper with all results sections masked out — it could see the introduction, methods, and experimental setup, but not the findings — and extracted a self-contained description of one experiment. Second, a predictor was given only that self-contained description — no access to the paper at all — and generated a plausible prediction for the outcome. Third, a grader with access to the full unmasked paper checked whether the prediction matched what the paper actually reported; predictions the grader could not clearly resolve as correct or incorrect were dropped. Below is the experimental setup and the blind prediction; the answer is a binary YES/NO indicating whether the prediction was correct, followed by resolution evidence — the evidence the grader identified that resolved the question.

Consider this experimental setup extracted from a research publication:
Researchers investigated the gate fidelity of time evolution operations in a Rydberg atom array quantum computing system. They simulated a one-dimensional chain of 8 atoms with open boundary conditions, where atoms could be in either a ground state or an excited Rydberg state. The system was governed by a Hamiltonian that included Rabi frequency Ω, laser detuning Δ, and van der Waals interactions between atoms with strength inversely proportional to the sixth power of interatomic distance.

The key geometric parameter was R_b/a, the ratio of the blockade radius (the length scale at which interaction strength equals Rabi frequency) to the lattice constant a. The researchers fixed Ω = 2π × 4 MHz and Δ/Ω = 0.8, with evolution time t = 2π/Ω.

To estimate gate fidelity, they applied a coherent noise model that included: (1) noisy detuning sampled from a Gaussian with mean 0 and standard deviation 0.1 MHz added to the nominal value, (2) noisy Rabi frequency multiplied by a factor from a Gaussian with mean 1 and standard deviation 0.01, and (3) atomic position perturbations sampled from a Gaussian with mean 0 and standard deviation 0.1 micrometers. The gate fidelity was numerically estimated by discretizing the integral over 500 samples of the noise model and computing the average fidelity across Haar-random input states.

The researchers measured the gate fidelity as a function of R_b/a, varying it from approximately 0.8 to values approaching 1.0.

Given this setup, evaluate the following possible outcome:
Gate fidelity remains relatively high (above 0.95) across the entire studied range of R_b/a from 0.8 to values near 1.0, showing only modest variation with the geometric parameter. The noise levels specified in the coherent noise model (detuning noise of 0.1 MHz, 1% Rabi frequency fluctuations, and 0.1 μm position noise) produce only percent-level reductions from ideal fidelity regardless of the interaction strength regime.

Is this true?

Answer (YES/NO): NO